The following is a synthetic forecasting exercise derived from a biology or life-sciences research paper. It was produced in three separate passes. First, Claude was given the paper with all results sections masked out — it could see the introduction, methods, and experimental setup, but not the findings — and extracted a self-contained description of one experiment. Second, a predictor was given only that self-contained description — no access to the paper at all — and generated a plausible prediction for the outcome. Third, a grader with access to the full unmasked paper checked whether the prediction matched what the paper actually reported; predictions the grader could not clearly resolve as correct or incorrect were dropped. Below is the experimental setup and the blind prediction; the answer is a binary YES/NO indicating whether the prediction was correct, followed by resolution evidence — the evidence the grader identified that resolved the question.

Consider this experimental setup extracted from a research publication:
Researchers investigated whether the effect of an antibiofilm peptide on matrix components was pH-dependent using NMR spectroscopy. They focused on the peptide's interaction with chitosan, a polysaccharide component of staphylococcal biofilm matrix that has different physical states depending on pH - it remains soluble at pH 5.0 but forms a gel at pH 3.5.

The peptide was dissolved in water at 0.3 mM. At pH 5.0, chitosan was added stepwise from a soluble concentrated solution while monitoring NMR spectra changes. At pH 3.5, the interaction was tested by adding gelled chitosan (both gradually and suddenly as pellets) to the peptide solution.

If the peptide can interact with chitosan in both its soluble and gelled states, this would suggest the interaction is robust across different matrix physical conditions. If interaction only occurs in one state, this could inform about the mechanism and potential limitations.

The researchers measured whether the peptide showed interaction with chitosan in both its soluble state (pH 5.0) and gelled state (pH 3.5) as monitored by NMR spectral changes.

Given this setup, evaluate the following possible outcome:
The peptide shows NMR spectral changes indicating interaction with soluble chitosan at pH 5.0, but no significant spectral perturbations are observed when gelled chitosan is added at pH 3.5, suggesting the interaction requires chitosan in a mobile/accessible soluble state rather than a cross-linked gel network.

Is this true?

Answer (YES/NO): YES